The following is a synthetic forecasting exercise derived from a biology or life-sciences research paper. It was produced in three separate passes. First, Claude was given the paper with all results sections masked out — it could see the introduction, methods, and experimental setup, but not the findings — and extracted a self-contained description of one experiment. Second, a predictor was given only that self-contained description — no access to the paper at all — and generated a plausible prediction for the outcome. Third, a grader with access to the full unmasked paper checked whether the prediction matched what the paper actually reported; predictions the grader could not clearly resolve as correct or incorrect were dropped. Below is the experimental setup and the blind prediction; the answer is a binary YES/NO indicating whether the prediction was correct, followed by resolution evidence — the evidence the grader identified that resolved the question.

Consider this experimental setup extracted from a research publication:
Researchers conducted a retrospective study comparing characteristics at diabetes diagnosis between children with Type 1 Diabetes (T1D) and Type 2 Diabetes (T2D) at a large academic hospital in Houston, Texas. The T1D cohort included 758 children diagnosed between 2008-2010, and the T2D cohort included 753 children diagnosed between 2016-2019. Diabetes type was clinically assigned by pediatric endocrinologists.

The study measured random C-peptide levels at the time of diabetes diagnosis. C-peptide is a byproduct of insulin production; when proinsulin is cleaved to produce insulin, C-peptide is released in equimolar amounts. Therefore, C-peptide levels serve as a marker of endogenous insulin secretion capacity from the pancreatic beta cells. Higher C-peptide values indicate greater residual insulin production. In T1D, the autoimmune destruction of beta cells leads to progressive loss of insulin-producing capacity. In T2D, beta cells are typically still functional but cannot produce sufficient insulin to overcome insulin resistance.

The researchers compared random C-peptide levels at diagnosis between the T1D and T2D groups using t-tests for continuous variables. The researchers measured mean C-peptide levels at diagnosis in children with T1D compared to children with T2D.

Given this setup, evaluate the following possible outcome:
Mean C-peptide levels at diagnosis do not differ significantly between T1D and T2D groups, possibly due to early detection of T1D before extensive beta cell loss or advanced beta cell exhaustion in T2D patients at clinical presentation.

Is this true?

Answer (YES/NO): NO